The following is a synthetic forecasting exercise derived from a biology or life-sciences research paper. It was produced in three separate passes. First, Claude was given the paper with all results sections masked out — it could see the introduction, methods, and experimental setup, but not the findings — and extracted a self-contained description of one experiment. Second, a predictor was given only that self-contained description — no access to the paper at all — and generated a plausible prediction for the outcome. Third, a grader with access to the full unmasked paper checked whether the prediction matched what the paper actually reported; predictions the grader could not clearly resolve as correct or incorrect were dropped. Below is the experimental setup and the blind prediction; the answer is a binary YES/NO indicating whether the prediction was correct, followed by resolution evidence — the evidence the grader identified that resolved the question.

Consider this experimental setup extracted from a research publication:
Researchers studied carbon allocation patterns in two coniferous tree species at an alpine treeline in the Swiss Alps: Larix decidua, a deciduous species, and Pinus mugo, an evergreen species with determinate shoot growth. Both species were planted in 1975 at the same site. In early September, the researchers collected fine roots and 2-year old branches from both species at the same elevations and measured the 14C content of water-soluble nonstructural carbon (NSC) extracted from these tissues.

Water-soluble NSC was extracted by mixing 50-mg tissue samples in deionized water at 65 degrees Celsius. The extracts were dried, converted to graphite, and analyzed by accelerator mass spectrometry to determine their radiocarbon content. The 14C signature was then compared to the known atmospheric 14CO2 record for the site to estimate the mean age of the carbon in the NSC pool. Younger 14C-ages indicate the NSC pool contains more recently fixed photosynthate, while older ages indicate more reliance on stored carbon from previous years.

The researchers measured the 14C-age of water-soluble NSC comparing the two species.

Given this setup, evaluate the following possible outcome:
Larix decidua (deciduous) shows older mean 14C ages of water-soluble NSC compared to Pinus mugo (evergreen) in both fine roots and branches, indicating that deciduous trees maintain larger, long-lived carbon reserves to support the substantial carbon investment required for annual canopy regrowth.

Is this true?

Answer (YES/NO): NO